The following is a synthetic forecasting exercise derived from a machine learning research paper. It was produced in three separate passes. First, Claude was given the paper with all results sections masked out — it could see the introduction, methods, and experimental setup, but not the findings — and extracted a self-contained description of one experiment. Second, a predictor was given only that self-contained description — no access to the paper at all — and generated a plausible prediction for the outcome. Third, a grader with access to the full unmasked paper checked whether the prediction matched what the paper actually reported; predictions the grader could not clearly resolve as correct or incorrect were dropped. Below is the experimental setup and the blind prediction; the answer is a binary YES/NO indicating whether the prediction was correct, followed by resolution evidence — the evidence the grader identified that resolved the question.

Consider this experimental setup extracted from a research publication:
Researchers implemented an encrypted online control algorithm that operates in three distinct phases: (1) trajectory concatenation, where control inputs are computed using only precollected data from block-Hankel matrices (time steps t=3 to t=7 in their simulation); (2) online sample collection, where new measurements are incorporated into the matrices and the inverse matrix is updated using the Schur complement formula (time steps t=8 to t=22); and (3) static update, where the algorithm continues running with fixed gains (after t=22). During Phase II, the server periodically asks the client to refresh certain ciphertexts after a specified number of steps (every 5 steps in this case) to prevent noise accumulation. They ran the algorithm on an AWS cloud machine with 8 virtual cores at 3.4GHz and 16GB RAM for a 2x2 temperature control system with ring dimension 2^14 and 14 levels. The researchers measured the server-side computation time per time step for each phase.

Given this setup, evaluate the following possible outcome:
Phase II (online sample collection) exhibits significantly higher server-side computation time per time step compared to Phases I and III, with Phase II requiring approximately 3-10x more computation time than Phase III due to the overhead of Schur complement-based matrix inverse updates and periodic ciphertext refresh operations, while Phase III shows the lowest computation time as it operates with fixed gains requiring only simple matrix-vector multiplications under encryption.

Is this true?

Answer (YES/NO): NO